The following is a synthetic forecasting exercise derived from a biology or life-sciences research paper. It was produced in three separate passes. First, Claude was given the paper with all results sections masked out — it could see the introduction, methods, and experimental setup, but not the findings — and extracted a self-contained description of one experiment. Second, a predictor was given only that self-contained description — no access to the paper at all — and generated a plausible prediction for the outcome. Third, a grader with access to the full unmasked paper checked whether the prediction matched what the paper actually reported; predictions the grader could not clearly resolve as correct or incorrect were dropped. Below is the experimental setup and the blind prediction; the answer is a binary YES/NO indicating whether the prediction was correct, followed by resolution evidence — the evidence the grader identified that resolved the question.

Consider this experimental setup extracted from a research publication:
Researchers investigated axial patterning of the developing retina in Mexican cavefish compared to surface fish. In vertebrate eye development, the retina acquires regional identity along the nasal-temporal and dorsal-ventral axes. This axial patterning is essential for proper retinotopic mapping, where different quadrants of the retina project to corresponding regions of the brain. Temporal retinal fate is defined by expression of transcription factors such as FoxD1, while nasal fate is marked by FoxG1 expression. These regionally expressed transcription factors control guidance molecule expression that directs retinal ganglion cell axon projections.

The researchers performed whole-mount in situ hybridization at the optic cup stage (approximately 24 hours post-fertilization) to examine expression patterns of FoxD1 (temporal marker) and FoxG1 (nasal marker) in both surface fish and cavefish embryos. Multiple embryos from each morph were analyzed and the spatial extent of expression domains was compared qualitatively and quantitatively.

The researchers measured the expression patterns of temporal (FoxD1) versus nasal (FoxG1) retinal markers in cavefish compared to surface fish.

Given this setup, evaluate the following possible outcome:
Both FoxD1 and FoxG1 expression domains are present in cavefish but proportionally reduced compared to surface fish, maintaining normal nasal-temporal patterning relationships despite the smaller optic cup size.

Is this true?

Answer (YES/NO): NO